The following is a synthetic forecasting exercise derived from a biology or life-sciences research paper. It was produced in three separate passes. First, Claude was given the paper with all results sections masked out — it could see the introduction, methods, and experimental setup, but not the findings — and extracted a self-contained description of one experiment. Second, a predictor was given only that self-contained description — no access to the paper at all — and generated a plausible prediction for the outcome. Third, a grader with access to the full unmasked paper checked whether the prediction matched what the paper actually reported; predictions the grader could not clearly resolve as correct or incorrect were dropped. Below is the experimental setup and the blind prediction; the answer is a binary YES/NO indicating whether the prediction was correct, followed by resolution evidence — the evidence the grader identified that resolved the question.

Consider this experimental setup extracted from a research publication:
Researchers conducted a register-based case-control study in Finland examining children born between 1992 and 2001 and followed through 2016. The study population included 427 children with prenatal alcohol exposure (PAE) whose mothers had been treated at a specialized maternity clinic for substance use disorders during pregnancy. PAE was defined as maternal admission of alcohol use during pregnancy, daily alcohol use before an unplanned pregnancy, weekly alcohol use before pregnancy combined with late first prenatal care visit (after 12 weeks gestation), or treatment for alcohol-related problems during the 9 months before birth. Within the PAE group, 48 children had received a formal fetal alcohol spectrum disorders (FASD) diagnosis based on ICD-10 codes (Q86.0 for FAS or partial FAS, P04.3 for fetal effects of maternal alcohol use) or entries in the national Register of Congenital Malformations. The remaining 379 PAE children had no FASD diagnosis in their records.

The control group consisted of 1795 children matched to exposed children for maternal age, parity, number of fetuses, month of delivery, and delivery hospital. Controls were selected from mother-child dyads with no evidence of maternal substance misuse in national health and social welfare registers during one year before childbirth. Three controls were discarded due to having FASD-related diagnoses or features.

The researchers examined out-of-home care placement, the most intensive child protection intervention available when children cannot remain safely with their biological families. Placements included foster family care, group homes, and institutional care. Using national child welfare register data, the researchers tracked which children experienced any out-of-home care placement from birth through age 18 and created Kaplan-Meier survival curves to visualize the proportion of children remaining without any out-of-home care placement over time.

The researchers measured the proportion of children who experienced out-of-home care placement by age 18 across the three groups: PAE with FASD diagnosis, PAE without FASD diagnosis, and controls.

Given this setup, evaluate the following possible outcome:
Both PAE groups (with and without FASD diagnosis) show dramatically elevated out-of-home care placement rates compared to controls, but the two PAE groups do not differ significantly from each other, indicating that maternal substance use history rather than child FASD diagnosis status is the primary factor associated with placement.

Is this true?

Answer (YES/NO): NO